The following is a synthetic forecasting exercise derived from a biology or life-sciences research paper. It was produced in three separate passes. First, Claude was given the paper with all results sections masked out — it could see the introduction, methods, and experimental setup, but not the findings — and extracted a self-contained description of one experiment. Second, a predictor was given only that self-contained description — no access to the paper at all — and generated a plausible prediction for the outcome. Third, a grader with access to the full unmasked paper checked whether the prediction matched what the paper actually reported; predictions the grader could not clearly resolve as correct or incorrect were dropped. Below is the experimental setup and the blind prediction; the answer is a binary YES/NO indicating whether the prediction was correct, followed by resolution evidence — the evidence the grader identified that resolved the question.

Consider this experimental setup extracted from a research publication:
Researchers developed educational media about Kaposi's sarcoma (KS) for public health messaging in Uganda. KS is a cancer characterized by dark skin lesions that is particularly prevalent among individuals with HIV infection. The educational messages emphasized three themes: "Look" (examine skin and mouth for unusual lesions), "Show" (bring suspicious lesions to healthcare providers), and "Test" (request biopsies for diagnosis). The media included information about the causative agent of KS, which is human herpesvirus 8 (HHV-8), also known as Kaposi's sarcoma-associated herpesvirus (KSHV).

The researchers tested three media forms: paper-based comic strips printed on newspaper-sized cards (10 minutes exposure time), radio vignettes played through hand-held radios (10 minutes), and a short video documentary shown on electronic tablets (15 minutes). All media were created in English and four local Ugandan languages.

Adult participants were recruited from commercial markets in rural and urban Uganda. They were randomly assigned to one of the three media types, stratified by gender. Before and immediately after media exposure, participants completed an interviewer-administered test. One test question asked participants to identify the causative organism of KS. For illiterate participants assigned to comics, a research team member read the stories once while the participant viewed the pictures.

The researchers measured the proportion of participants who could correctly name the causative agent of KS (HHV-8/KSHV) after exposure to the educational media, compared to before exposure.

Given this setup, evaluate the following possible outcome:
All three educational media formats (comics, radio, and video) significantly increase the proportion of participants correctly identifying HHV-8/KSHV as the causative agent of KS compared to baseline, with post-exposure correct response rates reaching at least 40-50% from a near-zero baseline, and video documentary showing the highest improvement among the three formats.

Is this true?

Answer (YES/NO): NO